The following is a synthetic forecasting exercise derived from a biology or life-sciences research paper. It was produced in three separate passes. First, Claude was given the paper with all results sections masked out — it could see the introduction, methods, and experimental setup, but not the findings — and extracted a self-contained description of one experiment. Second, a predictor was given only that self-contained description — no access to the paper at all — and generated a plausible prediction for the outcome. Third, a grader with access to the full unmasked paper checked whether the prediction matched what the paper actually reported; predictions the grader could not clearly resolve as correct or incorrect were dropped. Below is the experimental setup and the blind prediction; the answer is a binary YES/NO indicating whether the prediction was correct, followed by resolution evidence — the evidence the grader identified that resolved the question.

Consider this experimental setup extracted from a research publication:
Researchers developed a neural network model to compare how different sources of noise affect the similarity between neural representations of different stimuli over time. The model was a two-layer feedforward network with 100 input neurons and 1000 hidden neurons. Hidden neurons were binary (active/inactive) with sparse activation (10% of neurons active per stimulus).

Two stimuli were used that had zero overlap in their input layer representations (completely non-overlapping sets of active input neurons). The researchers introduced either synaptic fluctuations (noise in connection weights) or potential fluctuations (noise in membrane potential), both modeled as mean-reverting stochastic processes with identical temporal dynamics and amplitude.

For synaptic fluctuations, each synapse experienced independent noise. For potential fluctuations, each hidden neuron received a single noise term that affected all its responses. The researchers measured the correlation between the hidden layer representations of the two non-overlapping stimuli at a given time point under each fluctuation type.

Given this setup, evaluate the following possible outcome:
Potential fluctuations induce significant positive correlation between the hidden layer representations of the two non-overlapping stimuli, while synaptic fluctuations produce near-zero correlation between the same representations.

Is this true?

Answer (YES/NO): YES